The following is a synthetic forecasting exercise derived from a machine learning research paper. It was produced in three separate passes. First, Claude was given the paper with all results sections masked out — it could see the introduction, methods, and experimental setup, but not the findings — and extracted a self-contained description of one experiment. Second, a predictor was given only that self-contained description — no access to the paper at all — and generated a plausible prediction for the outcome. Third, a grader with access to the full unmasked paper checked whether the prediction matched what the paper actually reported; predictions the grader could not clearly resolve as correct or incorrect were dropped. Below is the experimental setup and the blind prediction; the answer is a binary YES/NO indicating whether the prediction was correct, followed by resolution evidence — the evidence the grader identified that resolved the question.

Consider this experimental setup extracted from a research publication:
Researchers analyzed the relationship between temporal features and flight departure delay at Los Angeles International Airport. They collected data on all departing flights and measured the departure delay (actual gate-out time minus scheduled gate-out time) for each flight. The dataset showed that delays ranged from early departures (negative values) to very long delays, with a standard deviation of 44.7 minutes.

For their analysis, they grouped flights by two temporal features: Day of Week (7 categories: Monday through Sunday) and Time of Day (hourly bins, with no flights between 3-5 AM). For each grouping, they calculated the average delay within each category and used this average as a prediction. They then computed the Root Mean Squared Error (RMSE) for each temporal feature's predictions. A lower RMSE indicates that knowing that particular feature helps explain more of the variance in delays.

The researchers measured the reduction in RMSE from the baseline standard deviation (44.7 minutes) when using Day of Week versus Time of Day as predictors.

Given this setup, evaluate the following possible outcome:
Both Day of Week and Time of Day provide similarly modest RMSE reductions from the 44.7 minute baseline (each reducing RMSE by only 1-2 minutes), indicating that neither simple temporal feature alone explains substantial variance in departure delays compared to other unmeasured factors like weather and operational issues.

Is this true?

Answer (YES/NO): NO